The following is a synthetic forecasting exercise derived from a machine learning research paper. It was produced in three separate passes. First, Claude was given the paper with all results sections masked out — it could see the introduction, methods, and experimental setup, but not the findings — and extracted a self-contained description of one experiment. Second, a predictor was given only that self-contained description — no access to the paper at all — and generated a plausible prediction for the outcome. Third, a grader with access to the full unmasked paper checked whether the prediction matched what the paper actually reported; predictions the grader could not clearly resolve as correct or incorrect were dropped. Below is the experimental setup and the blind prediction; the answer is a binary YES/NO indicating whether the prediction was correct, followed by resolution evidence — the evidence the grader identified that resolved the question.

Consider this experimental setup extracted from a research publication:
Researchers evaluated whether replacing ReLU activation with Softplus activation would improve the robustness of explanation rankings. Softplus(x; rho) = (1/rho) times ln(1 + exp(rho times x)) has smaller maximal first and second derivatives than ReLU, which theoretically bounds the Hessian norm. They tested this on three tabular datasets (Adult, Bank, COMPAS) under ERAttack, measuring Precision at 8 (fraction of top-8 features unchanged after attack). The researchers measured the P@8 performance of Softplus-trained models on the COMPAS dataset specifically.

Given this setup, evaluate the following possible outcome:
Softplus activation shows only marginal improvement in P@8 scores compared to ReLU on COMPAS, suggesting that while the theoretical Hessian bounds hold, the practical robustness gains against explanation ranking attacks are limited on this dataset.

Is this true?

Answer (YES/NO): NO